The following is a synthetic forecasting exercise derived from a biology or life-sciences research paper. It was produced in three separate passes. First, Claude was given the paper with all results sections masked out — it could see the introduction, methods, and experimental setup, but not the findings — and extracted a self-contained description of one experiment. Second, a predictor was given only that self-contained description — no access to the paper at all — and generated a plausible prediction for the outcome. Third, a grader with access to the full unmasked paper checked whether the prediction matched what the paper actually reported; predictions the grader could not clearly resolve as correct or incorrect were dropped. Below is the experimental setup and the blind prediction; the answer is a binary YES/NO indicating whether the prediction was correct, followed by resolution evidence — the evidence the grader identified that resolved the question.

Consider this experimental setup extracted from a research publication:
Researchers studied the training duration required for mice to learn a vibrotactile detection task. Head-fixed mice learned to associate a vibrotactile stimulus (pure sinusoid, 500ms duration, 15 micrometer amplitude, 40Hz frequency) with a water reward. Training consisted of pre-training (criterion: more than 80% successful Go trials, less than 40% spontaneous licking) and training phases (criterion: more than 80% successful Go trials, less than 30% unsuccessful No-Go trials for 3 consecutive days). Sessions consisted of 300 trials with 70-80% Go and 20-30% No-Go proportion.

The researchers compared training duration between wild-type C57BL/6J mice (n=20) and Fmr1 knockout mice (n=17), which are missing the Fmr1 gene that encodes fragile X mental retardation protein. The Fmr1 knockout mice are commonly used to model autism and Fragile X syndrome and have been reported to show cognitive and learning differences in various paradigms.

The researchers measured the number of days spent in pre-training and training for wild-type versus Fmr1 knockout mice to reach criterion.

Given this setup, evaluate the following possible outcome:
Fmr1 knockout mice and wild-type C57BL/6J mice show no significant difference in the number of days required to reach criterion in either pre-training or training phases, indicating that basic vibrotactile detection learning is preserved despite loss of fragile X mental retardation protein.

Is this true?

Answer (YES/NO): YES